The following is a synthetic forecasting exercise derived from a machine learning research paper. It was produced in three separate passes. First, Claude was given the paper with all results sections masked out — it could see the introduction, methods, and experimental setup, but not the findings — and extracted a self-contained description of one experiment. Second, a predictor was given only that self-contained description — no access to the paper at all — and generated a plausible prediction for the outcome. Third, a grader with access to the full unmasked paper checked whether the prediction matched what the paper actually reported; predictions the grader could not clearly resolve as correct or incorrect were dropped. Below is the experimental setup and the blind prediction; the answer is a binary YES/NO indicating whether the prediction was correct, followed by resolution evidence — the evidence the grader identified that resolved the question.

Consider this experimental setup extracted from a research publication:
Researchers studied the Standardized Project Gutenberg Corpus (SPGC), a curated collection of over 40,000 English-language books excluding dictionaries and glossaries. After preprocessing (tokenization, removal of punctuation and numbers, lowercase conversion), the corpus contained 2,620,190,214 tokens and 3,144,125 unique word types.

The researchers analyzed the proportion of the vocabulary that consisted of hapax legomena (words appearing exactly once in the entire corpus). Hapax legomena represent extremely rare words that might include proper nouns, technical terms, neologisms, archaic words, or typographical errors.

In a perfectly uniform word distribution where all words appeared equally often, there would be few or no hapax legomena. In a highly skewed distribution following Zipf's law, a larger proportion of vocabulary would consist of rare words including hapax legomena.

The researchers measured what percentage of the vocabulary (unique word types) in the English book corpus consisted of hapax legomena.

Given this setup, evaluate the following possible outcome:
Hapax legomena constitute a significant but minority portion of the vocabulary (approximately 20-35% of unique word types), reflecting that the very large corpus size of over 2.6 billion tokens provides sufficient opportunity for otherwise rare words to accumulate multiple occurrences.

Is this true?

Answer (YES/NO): NO